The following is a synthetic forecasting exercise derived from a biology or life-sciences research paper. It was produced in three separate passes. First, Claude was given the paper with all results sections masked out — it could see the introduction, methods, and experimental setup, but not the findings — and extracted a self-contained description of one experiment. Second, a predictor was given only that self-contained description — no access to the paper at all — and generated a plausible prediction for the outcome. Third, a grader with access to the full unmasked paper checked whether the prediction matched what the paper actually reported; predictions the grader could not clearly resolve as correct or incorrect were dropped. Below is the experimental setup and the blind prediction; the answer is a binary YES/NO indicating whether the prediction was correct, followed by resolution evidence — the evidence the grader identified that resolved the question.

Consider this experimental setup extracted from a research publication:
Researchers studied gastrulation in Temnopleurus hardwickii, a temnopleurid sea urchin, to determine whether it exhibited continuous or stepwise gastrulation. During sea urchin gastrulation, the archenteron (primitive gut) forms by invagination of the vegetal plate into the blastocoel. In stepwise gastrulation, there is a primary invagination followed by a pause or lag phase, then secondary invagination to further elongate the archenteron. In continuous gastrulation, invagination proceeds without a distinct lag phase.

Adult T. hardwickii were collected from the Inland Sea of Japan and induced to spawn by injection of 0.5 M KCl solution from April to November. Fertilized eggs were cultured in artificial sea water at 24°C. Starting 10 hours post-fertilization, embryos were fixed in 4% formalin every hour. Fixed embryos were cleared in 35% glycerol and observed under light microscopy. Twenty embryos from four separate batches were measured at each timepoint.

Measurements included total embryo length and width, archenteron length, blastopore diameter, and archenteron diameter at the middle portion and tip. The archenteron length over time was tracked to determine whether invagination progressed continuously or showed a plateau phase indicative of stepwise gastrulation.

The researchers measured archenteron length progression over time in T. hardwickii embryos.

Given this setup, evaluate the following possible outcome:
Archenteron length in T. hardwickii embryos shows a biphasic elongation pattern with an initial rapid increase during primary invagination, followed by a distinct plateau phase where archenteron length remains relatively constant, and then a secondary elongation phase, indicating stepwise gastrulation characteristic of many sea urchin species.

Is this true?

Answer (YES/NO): YES